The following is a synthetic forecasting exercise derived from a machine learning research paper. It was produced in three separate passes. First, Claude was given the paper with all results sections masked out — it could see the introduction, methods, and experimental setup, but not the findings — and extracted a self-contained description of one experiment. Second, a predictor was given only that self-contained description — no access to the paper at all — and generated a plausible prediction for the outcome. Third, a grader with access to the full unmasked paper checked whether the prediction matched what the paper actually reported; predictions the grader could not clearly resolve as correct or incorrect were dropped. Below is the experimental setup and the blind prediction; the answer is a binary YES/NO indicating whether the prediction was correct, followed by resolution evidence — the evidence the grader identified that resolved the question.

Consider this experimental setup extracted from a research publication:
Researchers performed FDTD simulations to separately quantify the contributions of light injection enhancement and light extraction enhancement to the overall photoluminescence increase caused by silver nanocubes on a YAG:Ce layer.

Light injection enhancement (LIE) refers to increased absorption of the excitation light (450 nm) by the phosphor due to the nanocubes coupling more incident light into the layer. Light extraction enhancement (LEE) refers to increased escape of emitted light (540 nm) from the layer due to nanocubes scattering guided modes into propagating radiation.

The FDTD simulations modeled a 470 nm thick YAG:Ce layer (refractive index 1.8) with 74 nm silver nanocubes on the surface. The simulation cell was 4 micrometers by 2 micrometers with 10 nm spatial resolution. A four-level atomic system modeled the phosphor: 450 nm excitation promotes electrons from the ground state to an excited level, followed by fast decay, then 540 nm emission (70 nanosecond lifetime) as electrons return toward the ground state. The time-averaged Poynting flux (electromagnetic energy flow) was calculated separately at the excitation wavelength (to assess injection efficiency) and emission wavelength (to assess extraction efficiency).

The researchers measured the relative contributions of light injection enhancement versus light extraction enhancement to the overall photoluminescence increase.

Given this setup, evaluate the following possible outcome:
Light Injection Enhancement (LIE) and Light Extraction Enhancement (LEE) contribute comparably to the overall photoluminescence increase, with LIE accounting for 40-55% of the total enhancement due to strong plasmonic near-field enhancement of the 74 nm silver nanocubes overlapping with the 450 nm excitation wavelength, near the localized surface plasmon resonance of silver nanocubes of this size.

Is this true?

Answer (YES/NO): NO